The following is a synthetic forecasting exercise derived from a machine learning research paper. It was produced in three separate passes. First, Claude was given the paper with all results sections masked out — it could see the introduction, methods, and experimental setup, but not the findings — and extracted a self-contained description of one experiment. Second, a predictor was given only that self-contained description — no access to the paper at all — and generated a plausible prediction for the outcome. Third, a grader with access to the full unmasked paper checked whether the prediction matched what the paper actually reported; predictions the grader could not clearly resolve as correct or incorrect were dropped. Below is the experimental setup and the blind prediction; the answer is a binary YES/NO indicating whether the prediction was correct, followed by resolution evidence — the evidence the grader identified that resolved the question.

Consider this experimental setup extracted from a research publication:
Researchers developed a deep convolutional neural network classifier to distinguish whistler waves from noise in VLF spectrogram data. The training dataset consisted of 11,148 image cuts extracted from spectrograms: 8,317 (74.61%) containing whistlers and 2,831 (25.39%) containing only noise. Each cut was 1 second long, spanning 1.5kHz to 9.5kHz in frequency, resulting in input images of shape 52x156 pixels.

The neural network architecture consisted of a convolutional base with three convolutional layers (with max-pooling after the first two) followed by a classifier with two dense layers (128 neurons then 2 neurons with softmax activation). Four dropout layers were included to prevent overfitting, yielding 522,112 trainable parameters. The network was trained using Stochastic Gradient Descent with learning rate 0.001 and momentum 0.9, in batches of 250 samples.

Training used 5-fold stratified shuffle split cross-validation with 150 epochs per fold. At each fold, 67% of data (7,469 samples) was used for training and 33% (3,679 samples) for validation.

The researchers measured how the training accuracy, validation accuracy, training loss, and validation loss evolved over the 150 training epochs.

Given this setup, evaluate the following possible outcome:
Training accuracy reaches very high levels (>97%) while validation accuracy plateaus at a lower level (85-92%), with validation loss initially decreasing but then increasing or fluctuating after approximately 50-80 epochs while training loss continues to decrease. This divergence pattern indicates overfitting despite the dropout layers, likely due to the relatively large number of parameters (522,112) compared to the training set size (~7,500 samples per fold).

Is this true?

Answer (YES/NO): NO